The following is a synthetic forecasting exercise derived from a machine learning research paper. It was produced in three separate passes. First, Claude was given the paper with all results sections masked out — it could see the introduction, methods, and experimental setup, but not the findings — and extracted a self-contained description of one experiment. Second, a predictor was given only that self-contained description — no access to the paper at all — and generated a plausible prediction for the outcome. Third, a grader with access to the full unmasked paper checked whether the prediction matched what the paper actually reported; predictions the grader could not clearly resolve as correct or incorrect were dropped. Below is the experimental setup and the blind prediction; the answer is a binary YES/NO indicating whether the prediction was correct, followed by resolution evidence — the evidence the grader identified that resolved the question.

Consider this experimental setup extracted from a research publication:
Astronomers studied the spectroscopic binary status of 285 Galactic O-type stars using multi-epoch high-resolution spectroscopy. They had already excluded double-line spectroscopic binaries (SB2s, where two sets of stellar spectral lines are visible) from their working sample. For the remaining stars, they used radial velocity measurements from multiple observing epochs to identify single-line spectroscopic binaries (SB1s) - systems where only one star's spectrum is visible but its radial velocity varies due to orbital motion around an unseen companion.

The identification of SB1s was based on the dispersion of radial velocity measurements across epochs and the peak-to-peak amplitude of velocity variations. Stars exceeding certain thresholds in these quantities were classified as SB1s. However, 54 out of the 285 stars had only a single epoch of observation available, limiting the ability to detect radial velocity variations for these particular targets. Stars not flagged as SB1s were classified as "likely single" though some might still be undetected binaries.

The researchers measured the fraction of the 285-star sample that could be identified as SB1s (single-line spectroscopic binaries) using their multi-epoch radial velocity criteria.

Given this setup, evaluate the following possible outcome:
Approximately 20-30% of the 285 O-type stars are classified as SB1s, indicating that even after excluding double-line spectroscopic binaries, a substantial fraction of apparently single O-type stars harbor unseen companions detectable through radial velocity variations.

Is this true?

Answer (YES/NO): NO